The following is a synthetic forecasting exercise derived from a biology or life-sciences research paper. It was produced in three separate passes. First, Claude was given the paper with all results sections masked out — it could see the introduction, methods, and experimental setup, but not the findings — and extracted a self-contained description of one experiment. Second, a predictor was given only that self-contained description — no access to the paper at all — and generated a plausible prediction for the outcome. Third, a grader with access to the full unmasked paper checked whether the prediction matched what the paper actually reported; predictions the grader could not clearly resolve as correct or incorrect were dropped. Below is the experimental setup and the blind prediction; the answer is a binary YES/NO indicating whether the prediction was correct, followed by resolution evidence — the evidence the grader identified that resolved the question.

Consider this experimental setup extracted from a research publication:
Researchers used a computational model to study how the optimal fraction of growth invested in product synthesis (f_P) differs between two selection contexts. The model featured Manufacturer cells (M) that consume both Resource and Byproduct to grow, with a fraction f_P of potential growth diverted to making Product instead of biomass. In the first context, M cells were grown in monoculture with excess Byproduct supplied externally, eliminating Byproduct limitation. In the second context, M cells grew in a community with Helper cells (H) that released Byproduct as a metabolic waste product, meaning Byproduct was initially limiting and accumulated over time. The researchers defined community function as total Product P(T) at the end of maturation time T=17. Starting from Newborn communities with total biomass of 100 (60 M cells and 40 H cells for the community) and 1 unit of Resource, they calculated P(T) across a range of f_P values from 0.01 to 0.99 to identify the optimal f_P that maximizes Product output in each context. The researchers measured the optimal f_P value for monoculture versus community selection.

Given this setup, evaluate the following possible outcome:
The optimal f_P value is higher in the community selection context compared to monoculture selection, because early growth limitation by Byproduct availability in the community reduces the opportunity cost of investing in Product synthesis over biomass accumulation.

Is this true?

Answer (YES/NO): YES